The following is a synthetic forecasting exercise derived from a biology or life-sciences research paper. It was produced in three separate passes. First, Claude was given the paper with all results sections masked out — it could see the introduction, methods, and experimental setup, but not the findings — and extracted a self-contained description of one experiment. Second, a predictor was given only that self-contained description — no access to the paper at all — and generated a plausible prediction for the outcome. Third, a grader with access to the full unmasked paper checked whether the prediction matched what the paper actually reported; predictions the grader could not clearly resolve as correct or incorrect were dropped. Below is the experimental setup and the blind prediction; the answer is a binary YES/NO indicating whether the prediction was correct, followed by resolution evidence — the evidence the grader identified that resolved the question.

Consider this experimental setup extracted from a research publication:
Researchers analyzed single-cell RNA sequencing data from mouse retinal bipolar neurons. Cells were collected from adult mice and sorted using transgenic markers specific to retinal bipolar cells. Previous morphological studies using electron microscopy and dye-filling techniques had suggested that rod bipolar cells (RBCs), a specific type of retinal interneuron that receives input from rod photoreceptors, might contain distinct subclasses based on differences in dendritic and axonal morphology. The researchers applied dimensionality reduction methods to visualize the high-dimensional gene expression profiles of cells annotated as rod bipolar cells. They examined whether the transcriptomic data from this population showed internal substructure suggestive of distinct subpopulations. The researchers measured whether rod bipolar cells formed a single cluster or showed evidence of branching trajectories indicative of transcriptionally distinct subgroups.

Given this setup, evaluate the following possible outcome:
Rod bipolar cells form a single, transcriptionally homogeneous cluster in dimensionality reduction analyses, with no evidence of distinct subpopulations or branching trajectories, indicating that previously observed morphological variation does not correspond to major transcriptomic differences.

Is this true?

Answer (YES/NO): NO